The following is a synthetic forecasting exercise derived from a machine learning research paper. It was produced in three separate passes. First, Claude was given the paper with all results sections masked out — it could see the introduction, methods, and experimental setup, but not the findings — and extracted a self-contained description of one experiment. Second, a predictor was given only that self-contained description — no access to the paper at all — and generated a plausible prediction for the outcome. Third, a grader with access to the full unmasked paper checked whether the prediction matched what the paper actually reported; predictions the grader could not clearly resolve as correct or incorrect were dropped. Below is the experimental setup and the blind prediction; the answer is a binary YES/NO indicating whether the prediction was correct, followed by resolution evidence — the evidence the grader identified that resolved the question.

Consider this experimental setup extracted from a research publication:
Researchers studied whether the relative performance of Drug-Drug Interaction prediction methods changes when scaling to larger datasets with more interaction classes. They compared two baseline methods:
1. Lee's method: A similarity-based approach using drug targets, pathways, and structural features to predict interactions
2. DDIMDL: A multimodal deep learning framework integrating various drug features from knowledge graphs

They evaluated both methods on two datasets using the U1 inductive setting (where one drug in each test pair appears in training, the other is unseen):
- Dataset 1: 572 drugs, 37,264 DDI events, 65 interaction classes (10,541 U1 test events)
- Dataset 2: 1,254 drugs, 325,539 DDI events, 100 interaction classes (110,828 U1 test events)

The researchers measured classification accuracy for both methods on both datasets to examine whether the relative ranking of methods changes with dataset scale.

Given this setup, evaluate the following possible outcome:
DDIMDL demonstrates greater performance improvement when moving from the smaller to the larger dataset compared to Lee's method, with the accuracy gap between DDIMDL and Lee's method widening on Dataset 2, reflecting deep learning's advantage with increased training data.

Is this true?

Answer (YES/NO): NO